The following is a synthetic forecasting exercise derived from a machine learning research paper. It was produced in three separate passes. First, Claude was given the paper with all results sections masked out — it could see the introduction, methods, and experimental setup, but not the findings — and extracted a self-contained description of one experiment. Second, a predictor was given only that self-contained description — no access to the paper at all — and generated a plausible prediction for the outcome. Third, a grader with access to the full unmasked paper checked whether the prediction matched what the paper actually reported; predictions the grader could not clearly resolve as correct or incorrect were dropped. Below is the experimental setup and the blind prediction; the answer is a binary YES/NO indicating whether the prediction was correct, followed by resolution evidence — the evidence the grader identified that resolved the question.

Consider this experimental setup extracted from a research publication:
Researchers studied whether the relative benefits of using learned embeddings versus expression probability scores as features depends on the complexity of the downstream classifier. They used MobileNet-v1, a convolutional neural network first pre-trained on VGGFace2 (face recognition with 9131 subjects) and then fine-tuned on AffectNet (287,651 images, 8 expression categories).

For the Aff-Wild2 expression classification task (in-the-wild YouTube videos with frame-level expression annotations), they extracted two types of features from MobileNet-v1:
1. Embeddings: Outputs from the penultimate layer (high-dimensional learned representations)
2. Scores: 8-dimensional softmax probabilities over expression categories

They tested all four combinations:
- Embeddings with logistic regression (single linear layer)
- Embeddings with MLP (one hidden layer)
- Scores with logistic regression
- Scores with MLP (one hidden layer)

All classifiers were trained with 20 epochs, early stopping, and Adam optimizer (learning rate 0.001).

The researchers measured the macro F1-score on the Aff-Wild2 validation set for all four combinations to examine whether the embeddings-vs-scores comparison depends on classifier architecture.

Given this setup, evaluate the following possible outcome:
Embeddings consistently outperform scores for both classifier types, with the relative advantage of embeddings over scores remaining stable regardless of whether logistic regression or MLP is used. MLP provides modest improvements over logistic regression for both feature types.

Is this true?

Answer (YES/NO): YES